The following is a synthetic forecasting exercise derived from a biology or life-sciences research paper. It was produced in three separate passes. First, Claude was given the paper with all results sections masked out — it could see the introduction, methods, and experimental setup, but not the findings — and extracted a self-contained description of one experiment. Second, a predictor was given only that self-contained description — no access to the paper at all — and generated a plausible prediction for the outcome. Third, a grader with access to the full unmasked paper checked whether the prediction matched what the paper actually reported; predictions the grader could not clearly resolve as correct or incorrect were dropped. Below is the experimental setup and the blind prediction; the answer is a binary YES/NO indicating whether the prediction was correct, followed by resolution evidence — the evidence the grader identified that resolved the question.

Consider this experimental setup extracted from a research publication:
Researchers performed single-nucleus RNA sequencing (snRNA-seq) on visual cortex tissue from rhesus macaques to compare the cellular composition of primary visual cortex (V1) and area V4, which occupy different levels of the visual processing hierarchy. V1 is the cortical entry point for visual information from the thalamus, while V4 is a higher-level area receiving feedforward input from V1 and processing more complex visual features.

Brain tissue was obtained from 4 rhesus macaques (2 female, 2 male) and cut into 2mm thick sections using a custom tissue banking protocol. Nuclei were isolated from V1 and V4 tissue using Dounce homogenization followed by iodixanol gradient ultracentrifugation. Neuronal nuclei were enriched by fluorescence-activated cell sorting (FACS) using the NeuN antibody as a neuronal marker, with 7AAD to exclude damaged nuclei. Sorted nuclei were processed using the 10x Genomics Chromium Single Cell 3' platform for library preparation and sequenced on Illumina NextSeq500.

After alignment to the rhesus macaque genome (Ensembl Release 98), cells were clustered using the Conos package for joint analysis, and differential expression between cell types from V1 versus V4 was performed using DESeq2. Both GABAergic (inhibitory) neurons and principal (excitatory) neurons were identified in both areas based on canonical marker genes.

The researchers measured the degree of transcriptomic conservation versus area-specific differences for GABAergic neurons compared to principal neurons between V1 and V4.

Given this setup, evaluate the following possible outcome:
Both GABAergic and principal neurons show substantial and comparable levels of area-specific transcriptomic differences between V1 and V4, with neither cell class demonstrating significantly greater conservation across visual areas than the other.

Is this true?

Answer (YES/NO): NO